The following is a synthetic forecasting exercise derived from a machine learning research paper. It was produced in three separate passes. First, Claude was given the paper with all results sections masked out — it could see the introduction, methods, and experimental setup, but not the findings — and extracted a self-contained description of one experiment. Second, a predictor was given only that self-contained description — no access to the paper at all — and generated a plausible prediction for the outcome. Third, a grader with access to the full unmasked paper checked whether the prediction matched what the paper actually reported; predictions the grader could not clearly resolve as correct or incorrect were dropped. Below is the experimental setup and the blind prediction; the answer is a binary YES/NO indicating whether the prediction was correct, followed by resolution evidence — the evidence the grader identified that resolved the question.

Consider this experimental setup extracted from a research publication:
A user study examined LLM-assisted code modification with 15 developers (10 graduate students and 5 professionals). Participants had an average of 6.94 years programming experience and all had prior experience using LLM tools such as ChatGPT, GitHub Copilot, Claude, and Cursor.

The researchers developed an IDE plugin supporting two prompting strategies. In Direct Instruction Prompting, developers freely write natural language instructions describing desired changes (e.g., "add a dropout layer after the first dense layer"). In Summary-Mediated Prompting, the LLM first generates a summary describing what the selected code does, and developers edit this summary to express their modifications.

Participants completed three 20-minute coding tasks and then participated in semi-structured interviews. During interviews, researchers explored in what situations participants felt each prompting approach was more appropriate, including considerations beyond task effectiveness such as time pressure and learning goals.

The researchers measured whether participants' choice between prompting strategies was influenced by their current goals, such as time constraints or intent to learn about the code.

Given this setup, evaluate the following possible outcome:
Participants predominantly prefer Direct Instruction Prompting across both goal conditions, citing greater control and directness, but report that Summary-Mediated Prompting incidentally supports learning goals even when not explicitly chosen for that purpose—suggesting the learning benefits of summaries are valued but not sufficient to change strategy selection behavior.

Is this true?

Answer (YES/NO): NO